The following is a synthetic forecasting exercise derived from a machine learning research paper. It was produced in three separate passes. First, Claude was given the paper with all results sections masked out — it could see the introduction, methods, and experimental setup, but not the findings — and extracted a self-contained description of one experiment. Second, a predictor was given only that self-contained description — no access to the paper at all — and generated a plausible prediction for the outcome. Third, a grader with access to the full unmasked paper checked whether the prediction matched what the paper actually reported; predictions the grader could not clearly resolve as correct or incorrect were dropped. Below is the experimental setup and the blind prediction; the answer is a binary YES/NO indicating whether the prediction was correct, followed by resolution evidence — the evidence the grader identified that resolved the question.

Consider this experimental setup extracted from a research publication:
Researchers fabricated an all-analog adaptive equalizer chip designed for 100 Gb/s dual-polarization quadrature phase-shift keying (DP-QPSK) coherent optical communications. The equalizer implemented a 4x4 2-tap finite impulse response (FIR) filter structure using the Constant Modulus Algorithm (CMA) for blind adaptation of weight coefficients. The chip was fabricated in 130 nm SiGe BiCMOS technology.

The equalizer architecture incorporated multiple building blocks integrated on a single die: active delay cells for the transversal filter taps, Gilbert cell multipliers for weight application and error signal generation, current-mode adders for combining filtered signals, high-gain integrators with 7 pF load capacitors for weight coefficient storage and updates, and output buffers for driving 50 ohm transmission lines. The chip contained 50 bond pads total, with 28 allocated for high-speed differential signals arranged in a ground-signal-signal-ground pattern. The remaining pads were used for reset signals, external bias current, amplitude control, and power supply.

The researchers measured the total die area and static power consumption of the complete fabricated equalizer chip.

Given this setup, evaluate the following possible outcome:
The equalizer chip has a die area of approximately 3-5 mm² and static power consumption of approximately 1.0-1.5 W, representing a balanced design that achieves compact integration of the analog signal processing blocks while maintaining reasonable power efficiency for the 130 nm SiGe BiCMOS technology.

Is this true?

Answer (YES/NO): NO